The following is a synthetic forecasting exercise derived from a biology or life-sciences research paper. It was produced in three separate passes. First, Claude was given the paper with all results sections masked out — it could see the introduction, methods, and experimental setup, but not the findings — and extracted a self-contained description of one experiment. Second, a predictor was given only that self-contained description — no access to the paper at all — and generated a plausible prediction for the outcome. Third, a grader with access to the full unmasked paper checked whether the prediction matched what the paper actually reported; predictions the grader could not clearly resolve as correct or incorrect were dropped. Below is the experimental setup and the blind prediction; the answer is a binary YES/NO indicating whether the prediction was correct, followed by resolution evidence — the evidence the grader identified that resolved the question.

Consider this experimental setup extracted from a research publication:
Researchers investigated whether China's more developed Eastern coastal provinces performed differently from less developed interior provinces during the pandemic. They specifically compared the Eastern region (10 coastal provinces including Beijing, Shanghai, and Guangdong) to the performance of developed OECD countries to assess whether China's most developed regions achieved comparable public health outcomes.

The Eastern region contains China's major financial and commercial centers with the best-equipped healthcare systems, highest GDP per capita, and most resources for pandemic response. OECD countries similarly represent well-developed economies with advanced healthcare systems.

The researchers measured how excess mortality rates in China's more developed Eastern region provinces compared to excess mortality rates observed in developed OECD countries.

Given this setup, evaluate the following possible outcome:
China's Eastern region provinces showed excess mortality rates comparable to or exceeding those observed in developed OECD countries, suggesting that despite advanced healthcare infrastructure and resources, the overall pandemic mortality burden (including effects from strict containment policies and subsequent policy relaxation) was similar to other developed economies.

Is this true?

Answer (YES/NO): NO